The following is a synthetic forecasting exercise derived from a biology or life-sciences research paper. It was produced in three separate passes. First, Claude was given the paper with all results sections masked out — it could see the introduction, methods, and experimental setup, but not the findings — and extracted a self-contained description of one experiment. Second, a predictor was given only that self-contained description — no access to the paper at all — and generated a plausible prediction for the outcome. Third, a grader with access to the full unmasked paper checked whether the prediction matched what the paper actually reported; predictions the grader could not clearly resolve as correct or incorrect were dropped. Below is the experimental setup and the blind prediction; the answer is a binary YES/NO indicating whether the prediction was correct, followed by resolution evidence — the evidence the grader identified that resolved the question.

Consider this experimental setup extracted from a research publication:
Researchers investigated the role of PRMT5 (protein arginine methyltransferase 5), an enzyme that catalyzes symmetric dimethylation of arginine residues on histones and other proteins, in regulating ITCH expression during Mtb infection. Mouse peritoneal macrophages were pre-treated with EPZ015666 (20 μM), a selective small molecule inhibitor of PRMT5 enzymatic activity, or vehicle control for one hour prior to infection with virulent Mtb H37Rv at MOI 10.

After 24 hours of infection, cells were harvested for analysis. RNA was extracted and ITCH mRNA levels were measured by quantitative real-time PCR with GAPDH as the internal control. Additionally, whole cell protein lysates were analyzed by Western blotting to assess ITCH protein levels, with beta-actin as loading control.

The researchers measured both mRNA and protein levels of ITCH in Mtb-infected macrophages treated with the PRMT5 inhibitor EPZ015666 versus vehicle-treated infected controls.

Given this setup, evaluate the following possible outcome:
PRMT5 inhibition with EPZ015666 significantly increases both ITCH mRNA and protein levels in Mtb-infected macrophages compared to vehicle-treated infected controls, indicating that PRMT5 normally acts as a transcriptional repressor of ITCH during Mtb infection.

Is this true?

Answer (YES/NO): NO